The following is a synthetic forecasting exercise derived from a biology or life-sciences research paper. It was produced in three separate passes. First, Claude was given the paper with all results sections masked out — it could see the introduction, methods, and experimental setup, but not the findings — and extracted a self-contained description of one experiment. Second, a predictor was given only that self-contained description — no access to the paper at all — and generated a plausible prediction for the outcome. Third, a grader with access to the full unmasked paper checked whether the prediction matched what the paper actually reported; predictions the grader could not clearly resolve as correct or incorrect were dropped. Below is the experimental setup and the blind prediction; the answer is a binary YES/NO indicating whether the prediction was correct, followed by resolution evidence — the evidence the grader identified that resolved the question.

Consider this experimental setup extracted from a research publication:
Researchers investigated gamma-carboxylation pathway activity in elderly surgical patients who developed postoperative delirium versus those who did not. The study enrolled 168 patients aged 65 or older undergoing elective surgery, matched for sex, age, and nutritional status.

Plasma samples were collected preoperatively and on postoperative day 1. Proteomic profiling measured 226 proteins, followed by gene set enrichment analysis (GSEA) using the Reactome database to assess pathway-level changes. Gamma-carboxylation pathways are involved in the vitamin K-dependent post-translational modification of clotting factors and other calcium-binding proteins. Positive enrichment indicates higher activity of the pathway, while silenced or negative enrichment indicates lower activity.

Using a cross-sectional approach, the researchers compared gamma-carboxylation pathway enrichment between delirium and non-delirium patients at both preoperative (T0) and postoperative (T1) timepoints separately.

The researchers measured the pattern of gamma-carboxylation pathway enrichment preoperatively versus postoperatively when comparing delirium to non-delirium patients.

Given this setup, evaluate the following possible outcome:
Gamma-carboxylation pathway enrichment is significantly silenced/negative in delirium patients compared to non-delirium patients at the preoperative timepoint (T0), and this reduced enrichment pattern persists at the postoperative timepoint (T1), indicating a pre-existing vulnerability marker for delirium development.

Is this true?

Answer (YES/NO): NO